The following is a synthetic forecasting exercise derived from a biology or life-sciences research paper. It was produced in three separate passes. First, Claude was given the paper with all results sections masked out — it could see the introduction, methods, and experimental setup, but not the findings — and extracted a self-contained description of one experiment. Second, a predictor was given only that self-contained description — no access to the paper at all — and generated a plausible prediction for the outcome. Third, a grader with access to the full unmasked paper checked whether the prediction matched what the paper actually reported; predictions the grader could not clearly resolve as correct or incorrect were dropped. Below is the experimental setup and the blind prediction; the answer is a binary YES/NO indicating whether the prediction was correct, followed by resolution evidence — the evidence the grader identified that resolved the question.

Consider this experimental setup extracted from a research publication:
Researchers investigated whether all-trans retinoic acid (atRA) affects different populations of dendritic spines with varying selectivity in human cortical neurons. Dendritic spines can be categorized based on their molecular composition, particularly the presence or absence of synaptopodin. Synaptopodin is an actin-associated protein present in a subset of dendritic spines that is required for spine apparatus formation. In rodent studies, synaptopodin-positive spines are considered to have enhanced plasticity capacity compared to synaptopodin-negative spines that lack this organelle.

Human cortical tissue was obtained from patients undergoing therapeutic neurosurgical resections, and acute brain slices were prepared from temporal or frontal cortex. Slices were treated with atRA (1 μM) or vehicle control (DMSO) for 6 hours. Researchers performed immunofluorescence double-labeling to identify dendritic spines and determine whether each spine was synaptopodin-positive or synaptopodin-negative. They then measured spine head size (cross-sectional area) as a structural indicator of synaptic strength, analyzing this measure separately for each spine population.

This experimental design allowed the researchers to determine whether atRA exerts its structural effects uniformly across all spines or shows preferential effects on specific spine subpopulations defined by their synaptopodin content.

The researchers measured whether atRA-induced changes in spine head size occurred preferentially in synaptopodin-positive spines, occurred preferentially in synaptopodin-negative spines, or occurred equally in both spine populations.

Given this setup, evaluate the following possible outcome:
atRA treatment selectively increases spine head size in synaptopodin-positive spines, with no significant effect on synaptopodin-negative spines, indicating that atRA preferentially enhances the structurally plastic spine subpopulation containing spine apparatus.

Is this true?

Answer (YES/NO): NO